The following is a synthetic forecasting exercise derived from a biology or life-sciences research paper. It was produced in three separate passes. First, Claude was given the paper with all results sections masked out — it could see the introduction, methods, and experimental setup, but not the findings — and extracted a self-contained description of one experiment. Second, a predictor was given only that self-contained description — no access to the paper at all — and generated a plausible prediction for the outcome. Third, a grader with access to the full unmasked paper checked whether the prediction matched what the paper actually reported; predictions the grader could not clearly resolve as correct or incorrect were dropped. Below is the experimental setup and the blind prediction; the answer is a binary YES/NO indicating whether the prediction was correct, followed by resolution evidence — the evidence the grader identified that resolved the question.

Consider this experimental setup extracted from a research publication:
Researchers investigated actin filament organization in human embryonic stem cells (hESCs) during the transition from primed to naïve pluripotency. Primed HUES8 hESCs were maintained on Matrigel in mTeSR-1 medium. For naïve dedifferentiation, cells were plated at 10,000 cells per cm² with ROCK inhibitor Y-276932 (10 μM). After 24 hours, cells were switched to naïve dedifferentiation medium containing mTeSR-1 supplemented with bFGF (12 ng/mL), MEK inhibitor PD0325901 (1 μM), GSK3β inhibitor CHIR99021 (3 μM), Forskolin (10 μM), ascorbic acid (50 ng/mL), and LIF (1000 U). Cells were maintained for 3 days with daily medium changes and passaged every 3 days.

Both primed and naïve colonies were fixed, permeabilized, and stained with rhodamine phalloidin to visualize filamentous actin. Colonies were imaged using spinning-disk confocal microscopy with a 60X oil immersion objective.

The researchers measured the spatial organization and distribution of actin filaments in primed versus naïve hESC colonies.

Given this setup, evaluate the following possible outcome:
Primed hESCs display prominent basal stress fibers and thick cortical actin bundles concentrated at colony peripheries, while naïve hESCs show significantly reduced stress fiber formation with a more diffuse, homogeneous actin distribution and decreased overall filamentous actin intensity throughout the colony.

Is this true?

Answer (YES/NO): NO